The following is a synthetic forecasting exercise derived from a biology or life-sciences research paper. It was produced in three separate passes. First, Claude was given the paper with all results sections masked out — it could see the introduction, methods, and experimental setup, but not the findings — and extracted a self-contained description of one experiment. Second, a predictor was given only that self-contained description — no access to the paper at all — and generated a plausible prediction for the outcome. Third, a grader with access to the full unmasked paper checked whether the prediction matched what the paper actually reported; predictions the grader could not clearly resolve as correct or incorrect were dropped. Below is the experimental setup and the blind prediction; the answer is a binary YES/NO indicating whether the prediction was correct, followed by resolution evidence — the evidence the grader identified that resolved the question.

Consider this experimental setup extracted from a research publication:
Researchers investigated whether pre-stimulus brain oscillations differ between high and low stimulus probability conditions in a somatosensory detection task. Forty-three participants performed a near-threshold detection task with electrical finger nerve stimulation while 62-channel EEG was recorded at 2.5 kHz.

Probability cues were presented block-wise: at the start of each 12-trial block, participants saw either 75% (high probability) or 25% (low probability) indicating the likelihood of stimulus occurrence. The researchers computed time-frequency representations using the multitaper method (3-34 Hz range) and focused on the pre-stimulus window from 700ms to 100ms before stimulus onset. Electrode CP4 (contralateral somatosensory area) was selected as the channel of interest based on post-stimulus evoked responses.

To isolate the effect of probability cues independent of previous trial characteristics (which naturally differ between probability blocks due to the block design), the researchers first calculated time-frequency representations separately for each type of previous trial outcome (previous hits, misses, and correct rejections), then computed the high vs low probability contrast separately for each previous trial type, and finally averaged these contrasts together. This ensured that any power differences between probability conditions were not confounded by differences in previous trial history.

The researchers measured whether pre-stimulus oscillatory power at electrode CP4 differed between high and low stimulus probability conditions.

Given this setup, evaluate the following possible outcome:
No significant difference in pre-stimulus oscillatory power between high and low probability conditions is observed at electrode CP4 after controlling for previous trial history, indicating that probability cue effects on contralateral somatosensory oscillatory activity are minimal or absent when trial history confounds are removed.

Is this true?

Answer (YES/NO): YES